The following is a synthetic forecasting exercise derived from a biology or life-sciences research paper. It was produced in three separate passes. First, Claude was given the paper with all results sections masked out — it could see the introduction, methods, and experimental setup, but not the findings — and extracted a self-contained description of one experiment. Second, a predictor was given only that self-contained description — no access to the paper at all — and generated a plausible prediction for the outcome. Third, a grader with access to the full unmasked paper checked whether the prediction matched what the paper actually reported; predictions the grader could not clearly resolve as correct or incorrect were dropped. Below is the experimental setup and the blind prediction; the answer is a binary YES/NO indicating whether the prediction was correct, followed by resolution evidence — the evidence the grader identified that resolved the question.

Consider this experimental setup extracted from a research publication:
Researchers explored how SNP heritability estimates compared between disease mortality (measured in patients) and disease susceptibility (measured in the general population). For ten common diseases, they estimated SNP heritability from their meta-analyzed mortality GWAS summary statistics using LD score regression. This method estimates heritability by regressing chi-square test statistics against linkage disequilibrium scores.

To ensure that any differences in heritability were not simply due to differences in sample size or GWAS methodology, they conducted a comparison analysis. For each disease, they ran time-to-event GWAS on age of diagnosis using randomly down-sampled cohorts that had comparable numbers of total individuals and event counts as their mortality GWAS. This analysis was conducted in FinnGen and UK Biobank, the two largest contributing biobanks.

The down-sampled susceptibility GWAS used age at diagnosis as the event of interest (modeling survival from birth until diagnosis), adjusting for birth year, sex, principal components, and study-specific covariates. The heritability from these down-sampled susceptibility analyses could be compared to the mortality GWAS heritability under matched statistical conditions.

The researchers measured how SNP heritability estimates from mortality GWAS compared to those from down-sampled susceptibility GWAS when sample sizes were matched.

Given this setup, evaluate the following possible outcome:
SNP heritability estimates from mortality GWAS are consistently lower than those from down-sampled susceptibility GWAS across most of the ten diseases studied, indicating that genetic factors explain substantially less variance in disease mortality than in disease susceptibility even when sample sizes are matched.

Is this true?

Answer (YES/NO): YES